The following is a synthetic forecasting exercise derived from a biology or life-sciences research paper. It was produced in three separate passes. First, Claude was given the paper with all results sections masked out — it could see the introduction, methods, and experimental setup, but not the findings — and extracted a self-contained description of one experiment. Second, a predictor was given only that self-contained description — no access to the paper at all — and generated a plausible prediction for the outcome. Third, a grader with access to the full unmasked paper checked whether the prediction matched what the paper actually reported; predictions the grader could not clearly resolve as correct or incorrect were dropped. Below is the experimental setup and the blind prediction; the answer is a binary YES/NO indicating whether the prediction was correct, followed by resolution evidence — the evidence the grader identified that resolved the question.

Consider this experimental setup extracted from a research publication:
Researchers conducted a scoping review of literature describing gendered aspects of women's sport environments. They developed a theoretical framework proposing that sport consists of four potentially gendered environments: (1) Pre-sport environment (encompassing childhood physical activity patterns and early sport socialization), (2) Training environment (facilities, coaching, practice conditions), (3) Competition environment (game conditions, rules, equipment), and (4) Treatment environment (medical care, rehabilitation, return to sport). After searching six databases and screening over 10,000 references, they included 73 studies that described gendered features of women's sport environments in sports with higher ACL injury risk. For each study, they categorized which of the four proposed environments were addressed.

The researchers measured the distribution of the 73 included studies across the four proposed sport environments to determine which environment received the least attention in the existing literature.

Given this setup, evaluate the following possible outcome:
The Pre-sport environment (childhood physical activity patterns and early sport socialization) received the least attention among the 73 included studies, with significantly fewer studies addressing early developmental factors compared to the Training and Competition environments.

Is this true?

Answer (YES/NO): NO